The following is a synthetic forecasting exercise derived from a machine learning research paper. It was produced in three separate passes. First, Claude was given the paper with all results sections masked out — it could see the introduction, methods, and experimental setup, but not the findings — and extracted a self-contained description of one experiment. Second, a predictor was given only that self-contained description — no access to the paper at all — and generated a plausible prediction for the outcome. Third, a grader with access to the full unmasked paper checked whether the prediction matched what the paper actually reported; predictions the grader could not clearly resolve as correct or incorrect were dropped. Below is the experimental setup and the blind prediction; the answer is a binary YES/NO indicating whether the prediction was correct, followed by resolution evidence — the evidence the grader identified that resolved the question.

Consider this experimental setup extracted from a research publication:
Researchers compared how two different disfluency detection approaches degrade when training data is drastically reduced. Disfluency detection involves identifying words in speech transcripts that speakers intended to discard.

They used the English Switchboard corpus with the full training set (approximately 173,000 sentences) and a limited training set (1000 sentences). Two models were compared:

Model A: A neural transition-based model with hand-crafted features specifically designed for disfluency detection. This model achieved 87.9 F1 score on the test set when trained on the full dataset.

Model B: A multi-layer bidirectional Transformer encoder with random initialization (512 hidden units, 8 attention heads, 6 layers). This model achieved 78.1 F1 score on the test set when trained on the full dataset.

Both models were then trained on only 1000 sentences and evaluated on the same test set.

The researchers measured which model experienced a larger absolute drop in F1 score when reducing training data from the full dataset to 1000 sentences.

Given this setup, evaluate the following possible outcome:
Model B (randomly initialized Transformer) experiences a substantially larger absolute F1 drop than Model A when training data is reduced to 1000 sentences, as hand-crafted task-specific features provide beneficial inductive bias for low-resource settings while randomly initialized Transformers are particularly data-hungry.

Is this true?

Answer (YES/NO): NO